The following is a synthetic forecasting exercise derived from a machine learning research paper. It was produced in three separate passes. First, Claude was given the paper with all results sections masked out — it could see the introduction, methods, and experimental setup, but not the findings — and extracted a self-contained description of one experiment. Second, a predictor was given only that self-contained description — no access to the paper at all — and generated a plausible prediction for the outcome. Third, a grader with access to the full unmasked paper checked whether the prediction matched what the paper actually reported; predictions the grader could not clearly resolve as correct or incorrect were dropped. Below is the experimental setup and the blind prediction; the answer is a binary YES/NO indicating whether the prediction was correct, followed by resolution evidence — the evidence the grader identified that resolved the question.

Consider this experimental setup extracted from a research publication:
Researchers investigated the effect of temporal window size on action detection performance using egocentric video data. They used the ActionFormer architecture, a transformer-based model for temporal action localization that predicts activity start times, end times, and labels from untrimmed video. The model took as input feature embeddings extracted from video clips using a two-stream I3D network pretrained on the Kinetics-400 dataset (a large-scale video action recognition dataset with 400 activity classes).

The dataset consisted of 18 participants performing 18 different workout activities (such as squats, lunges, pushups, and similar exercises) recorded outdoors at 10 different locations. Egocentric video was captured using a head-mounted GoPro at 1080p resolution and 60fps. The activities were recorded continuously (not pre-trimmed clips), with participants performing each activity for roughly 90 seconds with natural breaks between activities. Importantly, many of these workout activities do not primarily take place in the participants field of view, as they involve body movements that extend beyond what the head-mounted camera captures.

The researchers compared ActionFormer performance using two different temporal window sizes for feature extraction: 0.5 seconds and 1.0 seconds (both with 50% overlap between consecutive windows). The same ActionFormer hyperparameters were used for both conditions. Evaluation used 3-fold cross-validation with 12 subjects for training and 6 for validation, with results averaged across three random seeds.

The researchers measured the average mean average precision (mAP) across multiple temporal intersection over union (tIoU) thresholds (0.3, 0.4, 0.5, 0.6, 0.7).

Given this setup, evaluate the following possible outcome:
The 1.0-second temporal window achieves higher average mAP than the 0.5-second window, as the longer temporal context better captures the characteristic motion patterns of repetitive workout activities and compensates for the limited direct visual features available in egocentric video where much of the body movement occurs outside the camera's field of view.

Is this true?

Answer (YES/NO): YES